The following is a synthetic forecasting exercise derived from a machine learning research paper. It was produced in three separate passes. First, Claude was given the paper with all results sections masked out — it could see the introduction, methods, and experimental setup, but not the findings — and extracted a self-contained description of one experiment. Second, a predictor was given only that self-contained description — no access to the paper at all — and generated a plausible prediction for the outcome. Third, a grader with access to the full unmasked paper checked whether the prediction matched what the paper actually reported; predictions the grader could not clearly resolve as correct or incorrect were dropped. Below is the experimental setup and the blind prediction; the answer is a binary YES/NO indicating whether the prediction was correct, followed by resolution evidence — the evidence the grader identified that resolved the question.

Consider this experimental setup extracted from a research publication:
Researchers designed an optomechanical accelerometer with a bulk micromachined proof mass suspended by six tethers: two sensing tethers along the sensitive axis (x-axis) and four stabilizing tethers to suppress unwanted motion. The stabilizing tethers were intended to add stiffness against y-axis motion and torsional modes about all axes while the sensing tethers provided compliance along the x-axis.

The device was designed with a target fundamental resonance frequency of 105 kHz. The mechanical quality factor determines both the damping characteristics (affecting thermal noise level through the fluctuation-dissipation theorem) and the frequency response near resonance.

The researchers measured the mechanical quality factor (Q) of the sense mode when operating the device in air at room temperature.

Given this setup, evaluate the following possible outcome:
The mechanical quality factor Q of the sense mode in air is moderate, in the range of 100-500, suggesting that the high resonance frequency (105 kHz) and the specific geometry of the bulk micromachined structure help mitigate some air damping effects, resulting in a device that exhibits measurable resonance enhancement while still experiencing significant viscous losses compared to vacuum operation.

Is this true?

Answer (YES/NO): NO